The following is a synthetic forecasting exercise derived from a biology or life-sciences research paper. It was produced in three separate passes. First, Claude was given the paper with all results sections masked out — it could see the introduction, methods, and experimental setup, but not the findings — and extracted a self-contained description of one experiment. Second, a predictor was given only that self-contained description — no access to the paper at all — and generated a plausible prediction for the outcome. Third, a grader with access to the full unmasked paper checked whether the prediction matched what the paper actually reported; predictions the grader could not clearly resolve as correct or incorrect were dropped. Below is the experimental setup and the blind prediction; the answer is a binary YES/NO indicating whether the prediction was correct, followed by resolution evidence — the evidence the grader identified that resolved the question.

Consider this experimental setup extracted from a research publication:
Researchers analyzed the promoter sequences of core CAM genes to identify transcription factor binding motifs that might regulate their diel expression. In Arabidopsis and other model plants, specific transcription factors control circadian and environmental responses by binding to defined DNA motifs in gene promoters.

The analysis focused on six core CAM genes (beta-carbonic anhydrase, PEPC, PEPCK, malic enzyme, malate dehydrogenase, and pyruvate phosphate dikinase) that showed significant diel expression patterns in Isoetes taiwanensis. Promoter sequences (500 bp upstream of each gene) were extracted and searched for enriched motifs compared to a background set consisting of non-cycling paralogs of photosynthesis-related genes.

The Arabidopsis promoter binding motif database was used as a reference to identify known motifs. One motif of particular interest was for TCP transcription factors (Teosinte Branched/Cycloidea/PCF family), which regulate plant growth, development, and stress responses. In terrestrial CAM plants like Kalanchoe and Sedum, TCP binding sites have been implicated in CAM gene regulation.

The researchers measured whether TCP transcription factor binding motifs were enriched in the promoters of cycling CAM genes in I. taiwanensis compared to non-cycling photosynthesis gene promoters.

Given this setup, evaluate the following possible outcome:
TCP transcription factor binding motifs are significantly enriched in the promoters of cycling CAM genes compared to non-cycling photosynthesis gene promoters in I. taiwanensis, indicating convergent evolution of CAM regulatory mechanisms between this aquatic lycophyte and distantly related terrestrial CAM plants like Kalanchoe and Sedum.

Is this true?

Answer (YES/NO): NO